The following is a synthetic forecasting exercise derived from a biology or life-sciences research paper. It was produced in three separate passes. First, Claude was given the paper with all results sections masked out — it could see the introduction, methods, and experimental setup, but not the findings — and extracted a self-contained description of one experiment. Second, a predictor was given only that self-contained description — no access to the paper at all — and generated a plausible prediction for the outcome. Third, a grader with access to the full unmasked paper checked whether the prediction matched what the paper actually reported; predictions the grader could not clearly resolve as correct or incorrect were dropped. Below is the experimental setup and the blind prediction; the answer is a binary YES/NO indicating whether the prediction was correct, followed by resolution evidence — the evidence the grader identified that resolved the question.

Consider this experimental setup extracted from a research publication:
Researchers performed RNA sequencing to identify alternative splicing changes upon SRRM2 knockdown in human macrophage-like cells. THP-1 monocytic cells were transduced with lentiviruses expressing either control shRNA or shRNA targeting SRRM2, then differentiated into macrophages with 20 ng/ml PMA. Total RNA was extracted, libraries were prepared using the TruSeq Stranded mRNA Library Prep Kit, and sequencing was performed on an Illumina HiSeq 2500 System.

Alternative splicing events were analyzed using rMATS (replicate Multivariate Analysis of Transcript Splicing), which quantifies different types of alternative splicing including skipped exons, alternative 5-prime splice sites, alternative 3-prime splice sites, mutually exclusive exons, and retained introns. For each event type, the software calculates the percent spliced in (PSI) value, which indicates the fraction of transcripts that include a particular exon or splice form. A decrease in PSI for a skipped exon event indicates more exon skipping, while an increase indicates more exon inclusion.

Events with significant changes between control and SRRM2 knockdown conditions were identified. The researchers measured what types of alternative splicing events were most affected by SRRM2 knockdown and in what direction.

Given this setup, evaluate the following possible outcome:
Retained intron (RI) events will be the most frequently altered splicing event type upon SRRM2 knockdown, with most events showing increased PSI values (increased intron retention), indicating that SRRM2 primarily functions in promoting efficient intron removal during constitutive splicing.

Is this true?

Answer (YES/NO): NO